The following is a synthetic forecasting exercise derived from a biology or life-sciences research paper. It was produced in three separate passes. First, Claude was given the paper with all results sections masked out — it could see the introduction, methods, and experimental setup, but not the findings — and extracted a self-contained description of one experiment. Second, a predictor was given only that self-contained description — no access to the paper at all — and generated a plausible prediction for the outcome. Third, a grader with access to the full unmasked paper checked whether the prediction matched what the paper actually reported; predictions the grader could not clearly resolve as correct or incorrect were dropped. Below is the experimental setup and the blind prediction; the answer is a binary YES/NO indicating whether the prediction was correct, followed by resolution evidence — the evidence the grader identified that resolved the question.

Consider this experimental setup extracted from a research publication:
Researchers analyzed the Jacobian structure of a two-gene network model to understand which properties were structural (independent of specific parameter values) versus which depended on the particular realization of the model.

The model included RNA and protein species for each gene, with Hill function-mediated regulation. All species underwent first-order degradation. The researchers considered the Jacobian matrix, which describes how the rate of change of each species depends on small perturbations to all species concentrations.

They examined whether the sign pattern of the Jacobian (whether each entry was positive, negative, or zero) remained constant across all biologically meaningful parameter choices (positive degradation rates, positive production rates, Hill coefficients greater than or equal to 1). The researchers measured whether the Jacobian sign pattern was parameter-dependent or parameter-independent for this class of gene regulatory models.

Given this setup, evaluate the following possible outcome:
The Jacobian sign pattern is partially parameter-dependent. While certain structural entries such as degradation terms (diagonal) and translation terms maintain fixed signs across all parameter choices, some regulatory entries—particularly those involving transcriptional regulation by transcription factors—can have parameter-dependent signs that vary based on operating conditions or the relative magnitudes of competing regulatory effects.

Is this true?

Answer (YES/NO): NO